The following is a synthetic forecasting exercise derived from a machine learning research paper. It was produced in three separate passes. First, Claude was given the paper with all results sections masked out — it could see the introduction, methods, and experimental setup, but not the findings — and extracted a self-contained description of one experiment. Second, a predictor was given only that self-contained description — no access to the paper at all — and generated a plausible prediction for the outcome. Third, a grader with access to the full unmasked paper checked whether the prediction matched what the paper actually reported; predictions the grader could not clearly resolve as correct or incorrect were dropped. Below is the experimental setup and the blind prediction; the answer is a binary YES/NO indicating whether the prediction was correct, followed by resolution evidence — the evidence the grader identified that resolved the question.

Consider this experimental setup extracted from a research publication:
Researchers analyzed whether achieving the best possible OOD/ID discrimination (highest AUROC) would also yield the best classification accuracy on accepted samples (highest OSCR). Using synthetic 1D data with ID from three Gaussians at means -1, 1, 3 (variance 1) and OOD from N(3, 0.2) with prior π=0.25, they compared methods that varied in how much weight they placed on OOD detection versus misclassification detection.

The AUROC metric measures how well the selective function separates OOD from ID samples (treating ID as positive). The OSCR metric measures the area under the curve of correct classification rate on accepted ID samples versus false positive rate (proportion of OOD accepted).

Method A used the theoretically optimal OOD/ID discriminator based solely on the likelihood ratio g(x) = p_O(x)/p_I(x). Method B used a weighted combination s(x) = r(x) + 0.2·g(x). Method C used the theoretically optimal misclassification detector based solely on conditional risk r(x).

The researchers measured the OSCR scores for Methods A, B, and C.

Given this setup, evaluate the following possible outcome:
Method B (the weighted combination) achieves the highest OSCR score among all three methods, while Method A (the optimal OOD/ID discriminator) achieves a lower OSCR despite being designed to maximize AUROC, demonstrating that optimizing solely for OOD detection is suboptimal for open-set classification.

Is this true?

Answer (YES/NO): NO